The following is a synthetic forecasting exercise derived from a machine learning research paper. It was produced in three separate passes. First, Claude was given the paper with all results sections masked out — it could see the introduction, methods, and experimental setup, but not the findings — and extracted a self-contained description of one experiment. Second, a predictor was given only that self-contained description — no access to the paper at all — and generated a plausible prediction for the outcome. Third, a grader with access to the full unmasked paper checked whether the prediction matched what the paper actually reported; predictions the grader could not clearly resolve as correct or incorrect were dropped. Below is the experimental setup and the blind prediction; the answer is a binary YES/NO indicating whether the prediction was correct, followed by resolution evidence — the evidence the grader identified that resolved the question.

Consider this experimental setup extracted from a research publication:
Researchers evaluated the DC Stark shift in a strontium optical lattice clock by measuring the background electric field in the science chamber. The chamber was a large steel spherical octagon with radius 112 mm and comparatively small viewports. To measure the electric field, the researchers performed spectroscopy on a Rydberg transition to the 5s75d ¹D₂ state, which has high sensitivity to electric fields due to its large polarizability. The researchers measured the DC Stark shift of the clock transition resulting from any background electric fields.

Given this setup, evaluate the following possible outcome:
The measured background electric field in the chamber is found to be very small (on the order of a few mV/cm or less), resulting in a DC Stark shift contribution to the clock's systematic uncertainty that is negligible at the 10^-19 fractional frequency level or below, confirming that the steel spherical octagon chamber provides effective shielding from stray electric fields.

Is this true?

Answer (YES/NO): YES